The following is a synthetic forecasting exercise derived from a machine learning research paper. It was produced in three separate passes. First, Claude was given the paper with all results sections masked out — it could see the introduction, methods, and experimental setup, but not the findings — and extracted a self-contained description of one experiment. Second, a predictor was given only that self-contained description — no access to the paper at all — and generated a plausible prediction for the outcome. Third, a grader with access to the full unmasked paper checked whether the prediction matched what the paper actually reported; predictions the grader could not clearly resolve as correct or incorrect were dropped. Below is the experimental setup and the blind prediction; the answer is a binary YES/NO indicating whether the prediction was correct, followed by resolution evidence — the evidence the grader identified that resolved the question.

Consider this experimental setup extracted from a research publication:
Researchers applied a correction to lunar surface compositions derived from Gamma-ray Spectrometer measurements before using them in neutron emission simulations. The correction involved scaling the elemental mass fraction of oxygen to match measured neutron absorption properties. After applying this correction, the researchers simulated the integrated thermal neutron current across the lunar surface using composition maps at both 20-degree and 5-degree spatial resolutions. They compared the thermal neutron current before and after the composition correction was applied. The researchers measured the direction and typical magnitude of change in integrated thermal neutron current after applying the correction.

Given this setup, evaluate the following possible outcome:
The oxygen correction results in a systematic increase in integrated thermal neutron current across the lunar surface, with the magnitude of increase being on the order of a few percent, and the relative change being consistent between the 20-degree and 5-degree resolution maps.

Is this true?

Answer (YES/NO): NO